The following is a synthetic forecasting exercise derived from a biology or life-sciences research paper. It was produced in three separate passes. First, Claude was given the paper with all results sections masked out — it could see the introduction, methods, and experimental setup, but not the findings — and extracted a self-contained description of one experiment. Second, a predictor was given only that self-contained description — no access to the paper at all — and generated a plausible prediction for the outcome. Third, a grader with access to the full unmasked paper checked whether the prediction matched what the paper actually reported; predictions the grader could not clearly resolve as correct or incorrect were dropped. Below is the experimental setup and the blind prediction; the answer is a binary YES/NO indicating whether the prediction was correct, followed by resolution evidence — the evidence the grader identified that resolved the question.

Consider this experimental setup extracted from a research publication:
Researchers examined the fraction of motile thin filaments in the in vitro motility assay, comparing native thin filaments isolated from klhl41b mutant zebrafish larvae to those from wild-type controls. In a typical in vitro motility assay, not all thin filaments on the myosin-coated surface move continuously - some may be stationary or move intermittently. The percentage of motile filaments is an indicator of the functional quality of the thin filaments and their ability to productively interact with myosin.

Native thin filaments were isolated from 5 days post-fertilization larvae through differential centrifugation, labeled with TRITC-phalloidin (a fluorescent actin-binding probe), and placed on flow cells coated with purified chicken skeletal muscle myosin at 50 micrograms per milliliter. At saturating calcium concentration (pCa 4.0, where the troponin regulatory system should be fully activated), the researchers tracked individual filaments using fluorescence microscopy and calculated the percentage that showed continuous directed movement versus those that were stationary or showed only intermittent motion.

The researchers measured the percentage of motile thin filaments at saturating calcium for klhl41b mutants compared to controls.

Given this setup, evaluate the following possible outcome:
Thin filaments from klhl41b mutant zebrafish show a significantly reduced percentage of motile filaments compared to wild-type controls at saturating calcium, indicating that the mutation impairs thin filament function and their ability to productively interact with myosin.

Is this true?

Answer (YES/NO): NO